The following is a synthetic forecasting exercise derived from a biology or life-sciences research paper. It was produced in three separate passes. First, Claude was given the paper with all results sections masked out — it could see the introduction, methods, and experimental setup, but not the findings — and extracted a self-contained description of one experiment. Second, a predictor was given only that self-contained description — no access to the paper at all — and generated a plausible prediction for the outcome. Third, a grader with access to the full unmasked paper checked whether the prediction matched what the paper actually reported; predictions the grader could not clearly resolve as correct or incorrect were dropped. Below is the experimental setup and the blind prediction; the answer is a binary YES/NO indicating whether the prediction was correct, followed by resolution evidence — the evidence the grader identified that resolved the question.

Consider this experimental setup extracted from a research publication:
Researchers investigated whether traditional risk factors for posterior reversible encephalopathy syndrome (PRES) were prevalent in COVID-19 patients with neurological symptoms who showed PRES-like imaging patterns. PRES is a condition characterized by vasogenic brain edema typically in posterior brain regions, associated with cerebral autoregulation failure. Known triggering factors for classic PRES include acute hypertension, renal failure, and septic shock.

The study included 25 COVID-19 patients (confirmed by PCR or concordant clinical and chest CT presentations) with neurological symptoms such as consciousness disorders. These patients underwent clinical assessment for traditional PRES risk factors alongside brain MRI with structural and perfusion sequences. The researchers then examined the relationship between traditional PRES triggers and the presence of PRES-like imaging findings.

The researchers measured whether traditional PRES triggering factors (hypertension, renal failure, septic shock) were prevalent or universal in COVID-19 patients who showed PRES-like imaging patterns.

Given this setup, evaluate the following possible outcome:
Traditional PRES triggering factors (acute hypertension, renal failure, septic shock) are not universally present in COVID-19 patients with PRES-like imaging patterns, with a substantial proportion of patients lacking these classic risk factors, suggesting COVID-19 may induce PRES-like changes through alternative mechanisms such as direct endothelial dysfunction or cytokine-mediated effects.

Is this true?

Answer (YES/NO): YES